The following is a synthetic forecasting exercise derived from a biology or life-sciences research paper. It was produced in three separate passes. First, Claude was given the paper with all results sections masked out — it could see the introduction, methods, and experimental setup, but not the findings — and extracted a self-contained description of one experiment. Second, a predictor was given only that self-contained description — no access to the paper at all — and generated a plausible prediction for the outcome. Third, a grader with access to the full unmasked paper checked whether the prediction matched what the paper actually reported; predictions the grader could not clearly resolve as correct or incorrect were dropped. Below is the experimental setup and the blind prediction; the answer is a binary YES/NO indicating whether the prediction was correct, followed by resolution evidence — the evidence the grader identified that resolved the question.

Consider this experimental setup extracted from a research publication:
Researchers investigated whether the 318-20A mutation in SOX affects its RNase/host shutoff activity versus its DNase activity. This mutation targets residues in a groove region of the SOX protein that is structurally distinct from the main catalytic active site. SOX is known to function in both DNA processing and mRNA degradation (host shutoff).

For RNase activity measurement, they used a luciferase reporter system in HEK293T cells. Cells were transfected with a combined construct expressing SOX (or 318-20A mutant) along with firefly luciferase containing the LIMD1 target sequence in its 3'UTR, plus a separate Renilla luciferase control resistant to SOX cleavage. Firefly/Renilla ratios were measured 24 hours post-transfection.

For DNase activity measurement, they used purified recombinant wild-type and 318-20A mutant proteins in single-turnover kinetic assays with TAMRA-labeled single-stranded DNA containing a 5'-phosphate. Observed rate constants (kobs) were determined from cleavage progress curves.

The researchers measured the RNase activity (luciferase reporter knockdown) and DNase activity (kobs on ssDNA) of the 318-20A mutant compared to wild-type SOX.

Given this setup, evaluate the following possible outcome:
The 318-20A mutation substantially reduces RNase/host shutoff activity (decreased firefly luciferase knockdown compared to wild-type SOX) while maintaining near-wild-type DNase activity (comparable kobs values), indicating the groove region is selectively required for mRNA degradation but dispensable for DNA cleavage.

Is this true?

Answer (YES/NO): NO